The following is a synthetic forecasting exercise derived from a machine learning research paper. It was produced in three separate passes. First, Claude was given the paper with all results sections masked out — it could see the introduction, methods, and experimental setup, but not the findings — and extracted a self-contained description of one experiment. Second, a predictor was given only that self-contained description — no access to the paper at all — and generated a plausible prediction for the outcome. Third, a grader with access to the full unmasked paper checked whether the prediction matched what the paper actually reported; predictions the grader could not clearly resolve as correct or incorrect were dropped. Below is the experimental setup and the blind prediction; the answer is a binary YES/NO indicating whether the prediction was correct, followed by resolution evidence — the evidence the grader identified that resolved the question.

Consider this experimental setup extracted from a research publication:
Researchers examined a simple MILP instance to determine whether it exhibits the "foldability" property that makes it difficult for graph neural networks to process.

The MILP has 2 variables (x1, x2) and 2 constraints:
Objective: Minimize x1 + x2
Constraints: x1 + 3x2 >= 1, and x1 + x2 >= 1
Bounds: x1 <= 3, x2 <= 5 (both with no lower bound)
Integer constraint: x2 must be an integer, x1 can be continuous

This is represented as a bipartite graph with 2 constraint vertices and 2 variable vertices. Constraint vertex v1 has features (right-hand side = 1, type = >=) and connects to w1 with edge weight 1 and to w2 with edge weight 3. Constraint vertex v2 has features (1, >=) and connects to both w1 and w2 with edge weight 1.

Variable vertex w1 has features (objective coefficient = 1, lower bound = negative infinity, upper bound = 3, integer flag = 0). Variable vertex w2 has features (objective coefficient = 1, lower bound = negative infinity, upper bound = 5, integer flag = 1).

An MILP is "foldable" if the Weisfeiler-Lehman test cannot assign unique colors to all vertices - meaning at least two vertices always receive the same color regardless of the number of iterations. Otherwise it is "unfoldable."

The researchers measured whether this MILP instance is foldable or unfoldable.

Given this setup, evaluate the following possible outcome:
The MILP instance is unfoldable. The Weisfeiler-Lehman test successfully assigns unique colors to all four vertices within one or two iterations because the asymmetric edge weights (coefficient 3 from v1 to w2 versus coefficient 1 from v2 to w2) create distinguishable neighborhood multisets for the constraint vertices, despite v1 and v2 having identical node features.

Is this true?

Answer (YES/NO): YES